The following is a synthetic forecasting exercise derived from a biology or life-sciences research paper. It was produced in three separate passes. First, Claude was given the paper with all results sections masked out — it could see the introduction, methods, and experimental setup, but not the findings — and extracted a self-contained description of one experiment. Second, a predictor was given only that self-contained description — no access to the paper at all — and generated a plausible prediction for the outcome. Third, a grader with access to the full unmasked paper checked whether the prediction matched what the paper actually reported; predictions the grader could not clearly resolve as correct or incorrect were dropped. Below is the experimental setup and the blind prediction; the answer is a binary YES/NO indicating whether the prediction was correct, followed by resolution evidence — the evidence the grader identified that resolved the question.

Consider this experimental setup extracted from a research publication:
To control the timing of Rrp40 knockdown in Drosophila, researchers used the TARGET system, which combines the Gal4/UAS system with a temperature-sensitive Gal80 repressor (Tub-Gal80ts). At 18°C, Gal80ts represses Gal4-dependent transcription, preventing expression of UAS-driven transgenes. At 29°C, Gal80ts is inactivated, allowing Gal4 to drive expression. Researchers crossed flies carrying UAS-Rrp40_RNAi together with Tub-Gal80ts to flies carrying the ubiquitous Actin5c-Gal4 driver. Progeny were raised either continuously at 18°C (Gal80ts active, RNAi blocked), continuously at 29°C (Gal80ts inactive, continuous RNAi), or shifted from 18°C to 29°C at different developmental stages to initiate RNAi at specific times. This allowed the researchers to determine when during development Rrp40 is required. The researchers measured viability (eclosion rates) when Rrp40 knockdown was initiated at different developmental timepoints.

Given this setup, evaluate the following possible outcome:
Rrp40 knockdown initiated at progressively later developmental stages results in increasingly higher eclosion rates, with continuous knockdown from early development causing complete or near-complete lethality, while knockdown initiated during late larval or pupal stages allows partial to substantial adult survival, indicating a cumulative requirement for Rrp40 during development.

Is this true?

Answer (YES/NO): NO